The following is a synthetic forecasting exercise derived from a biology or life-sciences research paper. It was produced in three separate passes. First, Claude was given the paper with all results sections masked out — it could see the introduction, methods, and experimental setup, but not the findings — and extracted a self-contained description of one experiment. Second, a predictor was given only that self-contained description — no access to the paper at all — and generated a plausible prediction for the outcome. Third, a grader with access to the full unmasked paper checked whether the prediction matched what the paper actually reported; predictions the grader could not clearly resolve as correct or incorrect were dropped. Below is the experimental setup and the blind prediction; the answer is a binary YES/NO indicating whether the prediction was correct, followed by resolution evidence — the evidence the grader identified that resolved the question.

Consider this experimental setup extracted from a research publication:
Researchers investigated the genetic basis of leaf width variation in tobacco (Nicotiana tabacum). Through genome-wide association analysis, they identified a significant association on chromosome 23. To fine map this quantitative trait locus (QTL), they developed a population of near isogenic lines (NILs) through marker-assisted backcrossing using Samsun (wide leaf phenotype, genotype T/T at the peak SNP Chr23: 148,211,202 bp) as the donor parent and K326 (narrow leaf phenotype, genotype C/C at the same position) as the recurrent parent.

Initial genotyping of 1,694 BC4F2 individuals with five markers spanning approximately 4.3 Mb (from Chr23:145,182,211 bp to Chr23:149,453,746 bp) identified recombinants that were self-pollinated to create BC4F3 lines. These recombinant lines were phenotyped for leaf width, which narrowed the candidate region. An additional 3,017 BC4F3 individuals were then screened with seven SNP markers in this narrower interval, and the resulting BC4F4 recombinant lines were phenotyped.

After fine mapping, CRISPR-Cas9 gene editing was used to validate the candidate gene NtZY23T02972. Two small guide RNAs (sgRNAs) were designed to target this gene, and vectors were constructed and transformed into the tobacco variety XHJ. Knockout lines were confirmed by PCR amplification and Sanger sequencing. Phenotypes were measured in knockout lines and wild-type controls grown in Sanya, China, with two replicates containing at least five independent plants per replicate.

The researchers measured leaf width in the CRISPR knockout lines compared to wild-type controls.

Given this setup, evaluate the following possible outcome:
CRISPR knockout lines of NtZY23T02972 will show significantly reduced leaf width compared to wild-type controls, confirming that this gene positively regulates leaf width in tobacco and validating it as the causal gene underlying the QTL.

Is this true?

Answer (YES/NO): NO